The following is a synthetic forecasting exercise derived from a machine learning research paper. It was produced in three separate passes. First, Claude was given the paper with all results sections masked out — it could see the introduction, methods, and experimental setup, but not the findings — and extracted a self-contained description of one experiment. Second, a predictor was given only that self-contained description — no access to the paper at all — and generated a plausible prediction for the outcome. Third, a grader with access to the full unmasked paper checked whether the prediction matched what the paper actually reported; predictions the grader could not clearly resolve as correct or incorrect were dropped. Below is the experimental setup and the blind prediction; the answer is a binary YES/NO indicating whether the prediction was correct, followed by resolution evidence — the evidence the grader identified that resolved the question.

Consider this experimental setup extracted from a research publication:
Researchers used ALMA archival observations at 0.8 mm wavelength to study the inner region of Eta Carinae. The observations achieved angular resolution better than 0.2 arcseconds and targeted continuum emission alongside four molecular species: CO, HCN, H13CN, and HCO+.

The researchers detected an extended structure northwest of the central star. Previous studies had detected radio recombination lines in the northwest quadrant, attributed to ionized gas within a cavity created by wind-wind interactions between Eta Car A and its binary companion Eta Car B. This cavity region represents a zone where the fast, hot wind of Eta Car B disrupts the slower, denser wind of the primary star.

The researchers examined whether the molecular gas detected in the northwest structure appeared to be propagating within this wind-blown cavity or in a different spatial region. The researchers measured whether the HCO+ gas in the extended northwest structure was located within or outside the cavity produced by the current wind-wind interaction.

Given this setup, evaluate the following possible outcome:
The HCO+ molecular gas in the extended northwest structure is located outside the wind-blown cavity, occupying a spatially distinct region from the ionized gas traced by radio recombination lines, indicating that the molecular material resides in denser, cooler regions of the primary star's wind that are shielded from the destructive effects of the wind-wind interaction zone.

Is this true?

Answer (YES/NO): NO